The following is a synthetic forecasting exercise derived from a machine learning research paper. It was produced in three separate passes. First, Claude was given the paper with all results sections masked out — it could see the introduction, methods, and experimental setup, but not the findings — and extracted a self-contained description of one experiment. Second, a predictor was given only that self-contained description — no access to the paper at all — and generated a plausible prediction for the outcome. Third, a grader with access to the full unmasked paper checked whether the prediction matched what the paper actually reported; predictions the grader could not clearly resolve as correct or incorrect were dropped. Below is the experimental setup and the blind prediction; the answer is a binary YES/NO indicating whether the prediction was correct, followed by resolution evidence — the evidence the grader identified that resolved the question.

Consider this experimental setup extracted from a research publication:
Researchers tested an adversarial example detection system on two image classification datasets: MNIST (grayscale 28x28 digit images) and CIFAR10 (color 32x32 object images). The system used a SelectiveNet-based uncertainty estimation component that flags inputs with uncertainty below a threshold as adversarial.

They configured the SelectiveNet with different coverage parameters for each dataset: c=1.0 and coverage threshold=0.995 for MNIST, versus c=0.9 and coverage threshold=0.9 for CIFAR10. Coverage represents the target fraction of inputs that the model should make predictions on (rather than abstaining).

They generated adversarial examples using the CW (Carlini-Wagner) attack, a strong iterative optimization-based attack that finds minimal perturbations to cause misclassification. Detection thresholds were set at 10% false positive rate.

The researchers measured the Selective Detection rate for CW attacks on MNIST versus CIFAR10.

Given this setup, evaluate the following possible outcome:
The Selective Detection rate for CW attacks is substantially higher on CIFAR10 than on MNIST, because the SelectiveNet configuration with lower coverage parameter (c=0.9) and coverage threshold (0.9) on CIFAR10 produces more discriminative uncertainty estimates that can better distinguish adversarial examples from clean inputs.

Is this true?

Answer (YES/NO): NO